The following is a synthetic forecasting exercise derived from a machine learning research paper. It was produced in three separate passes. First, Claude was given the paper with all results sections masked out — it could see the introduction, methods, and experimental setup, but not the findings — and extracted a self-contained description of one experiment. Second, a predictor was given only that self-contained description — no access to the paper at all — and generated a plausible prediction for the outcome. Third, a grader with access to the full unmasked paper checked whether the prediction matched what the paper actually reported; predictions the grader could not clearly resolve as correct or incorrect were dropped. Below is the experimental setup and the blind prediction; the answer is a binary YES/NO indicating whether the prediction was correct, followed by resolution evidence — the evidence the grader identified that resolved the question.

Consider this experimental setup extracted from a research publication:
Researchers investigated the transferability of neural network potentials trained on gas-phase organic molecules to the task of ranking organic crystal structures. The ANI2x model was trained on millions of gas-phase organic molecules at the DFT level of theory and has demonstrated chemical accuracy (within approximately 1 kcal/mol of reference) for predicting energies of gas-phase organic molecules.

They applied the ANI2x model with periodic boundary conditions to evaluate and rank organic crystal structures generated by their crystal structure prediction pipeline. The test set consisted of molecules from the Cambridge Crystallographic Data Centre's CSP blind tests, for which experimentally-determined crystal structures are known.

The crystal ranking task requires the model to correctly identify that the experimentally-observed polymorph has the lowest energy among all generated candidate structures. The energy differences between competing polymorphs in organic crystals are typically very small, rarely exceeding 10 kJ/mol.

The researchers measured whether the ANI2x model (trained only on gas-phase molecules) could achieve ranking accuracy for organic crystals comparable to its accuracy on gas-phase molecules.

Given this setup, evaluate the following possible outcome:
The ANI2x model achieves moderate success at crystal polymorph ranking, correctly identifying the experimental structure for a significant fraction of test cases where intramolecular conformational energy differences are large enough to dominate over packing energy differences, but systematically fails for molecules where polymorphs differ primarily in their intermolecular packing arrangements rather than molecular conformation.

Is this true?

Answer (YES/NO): NO